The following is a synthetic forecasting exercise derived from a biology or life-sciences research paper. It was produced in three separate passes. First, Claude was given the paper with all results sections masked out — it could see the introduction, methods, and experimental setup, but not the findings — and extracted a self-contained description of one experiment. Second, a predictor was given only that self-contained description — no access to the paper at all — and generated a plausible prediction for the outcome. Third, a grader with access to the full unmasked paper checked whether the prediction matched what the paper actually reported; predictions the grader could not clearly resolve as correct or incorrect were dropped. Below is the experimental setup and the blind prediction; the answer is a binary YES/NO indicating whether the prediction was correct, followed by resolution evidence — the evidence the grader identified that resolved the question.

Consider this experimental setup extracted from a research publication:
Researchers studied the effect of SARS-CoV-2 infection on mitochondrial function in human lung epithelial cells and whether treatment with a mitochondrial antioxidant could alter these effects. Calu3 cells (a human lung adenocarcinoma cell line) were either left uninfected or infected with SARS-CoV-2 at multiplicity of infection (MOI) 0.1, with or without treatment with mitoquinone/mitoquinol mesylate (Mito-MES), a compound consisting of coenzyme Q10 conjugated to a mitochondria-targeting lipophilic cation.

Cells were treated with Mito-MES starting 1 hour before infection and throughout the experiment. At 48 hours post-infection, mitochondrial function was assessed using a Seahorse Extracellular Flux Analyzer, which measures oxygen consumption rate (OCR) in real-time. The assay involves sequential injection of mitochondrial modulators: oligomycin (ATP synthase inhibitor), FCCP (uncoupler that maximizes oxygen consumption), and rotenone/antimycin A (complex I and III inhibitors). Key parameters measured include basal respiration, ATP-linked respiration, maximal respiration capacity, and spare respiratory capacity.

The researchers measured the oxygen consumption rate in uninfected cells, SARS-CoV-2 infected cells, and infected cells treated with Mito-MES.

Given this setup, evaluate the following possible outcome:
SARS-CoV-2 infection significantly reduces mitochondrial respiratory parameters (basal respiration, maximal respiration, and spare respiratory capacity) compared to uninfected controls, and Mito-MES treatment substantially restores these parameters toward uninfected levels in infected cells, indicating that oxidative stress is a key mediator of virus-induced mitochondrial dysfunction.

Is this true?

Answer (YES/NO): NO